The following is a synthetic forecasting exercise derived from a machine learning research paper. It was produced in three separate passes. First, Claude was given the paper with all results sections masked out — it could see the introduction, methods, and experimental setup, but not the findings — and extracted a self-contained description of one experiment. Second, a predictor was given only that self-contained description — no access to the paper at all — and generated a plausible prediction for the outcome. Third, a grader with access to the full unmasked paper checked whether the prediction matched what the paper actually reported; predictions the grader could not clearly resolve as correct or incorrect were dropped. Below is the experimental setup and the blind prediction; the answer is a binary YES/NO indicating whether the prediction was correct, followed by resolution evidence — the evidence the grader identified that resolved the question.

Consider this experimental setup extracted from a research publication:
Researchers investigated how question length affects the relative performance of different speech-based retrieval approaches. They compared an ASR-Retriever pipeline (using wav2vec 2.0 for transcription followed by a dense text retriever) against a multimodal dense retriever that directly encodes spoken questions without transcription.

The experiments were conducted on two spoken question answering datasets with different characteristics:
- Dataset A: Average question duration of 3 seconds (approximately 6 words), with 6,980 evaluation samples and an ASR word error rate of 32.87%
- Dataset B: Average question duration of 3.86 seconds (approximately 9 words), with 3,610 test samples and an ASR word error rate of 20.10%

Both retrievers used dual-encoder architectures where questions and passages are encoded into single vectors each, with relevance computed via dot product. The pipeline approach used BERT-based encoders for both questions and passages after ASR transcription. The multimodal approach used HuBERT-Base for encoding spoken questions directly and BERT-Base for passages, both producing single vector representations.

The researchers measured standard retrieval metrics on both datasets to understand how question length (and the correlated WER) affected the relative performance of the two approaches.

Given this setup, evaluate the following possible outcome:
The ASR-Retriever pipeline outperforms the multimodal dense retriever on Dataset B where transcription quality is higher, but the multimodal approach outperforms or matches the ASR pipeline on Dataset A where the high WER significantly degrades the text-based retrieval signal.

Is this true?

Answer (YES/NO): YES